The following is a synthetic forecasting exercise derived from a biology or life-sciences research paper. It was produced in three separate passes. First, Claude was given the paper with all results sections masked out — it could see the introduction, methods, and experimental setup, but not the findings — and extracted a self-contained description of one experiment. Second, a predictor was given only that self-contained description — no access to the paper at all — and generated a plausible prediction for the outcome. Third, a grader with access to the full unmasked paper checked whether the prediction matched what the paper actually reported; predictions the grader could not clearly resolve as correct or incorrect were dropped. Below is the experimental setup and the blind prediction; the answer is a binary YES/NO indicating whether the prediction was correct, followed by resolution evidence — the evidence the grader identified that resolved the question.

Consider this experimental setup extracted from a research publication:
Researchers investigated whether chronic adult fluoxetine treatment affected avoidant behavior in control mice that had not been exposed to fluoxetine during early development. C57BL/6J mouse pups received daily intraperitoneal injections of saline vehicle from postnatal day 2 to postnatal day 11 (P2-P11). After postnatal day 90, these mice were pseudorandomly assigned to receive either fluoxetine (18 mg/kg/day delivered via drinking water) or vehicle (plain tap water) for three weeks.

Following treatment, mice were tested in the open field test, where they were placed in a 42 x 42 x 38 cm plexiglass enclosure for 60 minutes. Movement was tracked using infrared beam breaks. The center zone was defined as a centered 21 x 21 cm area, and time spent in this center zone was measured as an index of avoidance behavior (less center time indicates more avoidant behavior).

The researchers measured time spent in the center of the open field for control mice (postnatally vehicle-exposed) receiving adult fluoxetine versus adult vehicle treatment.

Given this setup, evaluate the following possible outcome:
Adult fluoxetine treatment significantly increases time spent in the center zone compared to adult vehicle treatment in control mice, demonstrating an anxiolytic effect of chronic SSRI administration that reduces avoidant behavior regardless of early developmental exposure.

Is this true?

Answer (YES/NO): NO